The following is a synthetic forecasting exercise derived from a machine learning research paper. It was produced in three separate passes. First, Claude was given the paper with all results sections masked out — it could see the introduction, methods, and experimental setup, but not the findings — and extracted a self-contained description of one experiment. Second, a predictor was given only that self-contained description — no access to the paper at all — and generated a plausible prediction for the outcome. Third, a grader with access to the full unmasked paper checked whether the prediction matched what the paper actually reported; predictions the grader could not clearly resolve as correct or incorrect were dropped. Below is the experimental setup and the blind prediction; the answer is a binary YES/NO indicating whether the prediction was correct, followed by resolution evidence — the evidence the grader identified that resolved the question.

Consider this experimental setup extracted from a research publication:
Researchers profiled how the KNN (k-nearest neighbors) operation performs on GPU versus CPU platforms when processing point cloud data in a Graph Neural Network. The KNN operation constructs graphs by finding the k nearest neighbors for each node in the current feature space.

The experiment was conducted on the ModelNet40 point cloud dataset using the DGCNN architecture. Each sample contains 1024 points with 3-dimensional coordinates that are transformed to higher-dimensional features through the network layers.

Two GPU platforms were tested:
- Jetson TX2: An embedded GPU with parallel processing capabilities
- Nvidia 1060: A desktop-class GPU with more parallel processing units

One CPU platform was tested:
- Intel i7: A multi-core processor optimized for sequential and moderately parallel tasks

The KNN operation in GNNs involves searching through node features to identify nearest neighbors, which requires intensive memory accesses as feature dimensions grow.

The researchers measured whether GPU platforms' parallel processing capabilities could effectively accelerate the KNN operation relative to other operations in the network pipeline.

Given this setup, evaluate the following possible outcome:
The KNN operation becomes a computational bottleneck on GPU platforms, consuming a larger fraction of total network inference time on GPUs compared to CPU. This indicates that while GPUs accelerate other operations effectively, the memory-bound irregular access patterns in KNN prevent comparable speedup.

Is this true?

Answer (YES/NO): YES